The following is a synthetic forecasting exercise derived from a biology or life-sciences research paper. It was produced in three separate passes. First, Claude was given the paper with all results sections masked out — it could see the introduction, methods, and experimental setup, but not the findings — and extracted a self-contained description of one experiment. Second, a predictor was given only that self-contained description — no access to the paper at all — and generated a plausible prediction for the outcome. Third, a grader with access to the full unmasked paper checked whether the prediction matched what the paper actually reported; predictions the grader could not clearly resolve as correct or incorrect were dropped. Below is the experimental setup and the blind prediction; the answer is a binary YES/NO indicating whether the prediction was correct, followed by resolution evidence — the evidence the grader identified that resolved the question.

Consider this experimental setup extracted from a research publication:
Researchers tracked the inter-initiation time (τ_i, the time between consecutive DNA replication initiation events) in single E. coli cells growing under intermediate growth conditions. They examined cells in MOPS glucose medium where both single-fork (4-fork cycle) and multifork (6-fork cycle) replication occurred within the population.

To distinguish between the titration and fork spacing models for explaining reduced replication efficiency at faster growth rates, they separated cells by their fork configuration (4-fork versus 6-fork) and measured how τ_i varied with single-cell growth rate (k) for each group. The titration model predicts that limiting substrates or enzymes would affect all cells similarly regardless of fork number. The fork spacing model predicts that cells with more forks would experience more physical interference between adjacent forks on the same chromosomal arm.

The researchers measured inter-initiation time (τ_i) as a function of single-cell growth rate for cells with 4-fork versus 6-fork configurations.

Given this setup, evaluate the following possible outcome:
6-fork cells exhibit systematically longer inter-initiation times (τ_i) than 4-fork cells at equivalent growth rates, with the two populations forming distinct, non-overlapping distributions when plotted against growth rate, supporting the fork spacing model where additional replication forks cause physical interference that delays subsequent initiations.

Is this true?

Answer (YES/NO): NO